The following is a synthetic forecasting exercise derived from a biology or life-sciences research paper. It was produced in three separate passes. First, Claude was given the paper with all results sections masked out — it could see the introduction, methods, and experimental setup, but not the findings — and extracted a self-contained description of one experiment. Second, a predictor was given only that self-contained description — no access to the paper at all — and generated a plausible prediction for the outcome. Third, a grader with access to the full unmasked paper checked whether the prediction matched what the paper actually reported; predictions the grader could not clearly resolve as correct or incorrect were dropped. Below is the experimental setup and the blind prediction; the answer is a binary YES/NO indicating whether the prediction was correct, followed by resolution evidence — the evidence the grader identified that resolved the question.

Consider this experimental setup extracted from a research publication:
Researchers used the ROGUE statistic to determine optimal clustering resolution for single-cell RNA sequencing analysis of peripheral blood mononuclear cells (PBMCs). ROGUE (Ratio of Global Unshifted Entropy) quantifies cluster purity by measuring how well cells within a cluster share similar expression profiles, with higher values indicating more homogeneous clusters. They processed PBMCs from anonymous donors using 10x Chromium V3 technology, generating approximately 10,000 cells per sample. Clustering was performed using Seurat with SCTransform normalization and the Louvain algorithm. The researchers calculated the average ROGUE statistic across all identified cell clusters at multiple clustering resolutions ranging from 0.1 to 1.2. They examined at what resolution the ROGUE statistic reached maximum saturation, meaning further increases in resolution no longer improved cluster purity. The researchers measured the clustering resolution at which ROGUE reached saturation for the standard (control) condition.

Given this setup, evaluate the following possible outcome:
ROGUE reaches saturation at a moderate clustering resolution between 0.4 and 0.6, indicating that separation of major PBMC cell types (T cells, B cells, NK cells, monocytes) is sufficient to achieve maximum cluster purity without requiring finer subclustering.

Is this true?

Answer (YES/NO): YES